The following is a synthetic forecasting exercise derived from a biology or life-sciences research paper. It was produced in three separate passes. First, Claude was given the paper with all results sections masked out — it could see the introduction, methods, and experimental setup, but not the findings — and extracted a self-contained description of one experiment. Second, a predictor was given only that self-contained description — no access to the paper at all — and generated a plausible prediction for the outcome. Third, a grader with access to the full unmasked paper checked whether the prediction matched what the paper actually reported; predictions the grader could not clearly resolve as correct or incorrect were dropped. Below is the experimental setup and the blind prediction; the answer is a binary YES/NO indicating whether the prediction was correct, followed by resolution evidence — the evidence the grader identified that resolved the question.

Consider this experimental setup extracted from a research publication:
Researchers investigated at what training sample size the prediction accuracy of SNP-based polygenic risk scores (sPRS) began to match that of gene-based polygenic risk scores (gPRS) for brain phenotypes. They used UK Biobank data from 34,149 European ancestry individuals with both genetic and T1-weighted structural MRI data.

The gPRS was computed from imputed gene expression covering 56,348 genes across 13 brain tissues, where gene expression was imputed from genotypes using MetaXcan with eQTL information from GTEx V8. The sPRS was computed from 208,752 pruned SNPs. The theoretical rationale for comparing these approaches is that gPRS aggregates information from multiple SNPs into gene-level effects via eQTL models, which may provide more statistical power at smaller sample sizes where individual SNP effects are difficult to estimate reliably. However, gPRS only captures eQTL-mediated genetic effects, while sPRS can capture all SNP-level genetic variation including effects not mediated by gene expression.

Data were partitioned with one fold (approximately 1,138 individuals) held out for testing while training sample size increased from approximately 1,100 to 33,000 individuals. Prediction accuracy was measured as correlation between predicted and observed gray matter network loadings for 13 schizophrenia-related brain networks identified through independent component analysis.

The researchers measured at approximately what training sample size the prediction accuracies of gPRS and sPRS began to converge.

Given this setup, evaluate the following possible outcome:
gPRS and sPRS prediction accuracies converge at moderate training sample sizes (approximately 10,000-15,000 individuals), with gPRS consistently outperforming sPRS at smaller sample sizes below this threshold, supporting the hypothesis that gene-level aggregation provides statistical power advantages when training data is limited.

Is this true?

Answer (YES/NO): NO